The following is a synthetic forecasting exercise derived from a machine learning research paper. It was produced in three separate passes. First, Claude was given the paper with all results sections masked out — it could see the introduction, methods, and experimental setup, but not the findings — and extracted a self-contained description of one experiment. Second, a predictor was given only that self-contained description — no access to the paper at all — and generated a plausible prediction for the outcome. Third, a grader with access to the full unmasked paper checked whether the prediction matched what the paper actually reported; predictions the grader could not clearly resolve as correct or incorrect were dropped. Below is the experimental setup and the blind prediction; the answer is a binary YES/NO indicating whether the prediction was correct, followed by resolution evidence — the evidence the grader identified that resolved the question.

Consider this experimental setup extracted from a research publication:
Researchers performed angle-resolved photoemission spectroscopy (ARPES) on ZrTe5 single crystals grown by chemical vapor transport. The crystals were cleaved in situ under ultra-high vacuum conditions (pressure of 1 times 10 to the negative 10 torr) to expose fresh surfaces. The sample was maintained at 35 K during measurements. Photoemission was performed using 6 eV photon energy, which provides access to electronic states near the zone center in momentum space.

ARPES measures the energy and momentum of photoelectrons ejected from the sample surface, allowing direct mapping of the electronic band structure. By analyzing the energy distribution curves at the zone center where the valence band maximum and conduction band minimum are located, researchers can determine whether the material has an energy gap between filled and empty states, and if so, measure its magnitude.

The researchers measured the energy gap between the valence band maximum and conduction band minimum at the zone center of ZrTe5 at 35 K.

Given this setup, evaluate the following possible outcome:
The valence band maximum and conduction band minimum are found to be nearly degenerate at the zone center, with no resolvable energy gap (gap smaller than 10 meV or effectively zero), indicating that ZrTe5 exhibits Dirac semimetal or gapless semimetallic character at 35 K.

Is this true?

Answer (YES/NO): NO